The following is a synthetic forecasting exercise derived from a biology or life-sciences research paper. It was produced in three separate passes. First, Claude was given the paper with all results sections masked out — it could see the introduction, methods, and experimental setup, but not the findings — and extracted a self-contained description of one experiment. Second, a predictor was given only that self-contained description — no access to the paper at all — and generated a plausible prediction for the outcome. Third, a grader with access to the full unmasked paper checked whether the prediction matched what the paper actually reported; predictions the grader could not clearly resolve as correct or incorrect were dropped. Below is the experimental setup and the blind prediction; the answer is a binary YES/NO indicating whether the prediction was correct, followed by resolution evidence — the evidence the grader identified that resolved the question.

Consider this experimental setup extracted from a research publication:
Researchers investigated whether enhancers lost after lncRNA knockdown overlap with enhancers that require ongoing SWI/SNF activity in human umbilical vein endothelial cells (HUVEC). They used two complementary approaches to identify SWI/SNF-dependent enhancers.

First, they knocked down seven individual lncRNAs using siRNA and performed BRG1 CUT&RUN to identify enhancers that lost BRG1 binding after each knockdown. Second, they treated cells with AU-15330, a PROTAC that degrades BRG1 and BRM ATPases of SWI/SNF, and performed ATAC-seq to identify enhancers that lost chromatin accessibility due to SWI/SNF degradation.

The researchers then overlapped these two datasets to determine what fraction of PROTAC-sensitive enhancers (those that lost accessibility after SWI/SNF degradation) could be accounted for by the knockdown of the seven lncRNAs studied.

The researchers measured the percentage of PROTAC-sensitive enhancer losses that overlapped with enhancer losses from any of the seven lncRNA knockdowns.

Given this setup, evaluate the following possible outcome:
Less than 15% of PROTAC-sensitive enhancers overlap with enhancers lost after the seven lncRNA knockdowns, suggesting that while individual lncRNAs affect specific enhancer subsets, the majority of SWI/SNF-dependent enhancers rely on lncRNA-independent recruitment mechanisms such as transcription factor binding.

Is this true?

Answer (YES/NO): NO